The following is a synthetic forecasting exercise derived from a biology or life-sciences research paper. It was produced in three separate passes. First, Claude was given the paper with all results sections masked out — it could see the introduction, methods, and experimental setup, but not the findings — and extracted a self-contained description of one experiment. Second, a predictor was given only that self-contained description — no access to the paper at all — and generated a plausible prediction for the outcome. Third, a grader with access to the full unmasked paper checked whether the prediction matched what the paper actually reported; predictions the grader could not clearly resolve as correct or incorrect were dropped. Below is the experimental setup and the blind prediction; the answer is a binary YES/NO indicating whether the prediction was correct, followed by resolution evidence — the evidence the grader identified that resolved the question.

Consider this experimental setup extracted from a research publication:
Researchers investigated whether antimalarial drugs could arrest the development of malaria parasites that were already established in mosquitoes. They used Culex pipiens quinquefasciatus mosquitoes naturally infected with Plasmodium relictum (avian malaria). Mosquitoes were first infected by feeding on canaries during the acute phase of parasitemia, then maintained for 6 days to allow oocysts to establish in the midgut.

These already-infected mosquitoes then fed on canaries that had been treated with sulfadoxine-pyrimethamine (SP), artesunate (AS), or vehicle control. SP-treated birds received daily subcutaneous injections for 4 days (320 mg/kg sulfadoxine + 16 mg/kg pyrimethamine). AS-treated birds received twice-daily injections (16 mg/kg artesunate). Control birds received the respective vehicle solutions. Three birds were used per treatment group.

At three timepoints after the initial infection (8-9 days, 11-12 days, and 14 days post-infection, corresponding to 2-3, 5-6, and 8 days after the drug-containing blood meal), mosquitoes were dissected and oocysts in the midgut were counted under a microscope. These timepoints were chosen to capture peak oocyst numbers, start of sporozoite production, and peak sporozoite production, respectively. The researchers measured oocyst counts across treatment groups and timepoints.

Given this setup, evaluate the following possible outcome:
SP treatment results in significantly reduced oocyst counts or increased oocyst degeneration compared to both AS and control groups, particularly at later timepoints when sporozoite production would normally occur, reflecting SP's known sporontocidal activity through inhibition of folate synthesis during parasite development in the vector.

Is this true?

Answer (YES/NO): NO